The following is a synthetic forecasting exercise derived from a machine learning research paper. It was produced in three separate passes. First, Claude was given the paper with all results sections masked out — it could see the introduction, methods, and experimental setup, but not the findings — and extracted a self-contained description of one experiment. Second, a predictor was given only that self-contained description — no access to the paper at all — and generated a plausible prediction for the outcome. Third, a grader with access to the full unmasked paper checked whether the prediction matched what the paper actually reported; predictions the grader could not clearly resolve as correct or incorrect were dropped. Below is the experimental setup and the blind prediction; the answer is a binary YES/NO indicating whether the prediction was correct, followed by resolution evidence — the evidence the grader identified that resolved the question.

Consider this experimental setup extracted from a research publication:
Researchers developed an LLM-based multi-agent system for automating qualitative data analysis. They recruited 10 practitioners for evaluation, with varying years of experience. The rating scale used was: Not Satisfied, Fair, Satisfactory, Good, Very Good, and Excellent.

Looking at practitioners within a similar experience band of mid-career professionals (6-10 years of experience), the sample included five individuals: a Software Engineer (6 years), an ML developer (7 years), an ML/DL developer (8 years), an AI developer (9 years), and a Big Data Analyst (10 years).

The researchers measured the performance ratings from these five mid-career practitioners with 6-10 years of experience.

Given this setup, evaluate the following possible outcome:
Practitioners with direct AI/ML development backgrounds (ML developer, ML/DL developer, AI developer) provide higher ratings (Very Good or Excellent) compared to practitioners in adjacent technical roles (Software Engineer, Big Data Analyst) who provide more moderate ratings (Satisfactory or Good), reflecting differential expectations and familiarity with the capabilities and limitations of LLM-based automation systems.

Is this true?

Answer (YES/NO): NO